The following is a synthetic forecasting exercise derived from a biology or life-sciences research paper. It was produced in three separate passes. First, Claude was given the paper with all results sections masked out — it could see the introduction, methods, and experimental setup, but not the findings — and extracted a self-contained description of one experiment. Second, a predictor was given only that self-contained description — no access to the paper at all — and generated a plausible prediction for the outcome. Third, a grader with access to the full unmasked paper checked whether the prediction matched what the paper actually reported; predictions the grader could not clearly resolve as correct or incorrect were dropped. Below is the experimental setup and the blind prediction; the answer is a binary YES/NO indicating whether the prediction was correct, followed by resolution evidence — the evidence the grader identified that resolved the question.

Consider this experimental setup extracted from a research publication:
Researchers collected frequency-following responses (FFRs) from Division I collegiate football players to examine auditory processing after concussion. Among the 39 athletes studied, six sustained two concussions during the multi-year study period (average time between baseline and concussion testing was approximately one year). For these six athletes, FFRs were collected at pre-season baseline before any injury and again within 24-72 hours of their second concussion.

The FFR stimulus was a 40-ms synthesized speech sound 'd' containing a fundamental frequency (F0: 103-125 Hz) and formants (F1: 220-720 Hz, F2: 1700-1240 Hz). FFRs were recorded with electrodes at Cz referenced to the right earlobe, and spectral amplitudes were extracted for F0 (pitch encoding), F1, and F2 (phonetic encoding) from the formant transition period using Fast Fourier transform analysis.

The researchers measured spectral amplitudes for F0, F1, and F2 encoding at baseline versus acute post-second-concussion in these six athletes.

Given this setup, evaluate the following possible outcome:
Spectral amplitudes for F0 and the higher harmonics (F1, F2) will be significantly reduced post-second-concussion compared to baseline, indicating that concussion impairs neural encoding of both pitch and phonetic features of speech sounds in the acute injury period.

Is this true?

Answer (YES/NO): YES